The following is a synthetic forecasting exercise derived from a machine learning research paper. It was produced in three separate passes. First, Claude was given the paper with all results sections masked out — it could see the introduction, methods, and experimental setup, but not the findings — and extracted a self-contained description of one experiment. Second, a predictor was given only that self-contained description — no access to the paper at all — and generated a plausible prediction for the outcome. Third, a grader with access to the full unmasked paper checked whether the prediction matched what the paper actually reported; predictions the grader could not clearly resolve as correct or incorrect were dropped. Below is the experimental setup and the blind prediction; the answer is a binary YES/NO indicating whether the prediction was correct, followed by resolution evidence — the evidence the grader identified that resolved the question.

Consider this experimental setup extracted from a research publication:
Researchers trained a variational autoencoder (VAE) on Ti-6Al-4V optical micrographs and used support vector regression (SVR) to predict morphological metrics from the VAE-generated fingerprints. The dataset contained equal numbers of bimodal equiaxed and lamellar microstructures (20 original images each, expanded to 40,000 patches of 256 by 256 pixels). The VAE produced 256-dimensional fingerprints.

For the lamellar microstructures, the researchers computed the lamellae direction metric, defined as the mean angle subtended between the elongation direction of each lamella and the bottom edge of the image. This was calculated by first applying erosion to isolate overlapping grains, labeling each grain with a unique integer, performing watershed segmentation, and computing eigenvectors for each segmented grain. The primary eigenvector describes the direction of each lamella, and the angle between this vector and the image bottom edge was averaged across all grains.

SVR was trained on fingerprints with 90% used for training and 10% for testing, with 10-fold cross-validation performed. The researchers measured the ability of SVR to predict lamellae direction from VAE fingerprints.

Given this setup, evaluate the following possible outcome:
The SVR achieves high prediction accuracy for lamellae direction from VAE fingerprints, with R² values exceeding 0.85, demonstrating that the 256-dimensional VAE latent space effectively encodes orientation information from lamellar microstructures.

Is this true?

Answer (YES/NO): NO